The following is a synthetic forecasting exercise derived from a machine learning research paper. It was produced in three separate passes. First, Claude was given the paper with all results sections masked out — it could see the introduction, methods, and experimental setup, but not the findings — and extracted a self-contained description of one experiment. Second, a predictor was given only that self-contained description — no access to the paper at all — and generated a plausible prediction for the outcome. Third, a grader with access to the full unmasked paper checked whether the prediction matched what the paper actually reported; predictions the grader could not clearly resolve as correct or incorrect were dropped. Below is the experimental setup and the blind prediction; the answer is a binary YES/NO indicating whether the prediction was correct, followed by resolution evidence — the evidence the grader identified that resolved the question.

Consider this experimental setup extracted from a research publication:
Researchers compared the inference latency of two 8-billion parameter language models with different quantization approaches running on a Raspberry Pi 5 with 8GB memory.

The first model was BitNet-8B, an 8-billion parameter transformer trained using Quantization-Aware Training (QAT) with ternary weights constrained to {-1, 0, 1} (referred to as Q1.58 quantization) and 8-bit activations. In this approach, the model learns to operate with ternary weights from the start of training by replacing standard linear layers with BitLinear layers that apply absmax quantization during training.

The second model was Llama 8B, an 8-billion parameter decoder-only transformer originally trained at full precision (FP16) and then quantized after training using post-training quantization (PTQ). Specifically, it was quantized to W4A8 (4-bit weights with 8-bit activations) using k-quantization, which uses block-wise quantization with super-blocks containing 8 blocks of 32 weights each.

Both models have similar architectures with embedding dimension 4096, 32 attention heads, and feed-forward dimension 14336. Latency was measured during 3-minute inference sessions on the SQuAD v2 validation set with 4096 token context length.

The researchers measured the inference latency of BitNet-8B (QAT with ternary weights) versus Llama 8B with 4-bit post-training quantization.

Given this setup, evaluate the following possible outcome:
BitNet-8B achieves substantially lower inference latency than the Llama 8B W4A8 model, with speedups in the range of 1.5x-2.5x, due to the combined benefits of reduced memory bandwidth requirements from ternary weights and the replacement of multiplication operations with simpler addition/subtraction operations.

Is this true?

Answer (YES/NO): NO